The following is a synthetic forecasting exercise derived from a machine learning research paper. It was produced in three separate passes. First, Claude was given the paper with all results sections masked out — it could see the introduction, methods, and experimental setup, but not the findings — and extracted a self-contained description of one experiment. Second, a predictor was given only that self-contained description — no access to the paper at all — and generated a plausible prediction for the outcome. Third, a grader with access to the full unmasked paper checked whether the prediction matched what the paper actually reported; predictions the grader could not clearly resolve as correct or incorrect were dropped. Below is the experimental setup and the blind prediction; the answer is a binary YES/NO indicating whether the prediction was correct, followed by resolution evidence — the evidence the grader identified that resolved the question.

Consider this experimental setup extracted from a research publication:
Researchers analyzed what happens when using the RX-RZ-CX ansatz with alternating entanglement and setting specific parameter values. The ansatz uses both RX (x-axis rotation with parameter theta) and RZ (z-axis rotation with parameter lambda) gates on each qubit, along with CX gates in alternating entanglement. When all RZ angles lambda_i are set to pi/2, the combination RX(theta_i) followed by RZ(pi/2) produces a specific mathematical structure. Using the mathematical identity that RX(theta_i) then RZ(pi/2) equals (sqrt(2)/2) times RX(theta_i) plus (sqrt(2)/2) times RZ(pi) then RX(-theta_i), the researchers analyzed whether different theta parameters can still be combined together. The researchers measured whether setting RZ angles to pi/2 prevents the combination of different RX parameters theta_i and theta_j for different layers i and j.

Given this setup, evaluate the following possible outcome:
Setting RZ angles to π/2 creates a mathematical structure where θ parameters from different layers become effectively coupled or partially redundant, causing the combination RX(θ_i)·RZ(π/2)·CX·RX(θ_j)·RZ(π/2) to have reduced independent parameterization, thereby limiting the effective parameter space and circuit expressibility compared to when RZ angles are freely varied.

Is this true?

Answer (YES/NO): NO